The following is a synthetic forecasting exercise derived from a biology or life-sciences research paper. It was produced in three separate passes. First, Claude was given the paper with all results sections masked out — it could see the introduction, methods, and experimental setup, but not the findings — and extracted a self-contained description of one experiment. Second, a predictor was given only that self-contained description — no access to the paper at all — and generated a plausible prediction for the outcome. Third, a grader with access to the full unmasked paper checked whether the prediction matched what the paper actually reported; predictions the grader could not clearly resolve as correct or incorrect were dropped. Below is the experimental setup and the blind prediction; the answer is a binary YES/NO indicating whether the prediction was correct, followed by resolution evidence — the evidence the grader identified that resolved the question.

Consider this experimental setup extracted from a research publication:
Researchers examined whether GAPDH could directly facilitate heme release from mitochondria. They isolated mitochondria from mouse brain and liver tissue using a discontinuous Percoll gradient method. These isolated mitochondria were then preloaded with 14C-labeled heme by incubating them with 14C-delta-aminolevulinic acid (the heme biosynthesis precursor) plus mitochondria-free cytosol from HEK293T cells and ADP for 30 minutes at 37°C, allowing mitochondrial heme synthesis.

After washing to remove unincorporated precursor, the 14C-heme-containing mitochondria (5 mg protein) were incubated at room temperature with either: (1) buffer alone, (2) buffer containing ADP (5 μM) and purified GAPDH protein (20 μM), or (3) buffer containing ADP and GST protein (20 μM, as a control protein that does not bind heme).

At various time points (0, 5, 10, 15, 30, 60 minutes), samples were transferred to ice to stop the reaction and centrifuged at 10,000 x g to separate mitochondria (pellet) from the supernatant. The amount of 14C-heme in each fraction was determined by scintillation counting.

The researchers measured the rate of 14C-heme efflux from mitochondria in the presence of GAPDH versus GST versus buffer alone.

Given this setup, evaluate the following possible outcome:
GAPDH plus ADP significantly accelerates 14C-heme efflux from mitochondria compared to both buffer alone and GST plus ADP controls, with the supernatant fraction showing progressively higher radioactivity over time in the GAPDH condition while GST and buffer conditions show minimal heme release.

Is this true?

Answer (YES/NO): YES